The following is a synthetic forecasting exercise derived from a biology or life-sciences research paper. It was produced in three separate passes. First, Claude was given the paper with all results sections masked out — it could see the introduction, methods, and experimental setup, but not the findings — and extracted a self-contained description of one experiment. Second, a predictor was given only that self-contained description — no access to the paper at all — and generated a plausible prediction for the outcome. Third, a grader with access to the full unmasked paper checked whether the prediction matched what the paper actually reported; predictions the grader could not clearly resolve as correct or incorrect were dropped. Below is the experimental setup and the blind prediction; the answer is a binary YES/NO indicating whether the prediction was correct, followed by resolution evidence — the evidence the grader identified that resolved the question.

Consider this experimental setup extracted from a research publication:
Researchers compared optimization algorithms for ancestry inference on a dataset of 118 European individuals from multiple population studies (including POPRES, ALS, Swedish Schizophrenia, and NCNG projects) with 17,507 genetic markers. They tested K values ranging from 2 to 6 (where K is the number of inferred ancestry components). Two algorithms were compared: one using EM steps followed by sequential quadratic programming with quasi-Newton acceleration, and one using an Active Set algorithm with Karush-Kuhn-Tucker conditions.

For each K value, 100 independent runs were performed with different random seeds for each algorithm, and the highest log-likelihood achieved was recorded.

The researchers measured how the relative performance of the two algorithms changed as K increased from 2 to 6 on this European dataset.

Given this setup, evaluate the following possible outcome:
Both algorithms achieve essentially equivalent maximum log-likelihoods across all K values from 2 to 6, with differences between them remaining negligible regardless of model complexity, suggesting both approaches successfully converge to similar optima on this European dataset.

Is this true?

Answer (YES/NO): NO